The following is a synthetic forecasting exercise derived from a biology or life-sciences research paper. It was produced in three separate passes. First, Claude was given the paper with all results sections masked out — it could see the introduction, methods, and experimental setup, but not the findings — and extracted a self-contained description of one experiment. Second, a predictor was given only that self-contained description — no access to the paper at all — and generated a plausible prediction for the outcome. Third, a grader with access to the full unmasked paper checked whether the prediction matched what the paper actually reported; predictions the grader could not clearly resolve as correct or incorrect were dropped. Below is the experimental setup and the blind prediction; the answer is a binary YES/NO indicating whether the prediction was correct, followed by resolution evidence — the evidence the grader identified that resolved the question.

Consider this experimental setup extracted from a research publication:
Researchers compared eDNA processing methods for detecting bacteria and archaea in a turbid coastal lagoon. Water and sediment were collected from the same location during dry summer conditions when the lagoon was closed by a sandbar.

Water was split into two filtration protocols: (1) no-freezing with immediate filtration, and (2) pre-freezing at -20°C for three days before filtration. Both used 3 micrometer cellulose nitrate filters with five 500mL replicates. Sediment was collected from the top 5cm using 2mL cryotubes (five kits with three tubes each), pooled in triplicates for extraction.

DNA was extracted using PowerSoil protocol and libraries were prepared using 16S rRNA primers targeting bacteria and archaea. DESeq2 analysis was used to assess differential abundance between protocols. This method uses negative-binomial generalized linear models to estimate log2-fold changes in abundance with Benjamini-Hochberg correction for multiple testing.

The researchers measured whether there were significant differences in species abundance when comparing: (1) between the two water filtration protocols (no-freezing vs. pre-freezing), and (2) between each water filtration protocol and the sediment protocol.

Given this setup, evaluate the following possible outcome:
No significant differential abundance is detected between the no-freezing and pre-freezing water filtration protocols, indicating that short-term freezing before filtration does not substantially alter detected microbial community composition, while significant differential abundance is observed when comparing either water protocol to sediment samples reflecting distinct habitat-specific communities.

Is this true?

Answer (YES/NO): YES